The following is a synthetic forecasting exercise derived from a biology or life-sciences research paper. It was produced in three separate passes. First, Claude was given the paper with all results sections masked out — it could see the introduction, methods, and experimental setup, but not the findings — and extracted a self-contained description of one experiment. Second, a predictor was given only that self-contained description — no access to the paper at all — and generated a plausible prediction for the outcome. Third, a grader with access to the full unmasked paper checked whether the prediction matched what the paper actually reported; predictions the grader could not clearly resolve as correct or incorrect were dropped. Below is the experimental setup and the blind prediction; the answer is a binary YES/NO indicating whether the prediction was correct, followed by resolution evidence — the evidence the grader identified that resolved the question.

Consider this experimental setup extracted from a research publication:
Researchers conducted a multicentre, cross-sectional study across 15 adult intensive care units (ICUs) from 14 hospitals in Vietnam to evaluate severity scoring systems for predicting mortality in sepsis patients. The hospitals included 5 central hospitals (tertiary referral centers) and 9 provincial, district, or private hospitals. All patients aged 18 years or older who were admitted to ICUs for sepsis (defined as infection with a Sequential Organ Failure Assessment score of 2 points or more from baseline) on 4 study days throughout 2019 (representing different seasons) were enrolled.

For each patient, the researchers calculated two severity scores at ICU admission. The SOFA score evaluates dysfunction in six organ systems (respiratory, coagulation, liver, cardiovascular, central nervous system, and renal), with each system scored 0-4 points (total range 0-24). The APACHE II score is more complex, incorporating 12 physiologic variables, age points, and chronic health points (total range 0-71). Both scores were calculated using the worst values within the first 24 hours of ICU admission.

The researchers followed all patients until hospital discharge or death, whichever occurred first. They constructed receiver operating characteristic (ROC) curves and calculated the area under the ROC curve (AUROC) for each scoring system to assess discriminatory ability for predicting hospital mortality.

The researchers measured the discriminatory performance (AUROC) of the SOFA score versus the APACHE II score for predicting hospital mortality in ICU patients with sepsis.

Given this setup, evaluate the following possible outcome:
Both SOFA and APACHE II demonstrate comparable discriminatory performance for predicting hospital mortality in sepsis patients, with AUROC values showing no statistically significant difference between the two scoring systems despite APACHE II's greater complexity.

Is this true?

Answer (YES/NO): YES